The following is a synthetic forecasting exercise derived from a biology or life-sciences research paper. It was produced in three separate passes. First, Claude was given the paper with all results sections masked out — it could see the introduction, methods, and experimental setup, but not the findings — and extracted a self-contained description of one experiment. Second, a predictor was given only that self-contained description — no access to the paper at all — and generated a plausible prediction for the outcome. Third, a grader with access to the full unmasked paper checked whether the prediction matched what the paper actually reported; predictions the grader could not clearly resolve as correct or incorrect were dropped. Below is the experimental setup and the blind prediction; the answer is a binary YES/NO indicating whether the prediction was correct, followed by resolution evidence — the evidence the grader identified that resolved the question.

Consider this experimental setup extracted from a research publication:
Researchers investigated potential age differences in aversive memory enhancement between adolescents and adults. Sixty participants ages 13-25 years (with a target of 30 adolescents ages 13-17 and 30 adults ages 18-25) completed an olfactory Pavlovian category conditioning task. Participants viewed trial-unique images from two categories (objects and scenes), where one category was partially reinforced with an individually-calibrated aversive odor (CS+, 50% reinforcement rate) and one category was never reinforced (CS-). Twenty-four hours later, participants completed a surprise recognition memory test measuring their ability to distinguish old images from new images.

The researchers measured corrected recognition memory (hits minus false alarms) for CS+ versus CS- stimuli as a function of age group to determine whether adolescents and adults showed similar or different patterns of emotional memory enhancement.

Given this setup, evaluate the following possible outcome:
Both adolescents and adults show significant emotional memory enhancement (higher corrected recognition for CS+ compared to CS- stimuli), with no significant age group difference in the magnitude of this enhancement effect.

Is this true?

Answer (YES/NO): YES